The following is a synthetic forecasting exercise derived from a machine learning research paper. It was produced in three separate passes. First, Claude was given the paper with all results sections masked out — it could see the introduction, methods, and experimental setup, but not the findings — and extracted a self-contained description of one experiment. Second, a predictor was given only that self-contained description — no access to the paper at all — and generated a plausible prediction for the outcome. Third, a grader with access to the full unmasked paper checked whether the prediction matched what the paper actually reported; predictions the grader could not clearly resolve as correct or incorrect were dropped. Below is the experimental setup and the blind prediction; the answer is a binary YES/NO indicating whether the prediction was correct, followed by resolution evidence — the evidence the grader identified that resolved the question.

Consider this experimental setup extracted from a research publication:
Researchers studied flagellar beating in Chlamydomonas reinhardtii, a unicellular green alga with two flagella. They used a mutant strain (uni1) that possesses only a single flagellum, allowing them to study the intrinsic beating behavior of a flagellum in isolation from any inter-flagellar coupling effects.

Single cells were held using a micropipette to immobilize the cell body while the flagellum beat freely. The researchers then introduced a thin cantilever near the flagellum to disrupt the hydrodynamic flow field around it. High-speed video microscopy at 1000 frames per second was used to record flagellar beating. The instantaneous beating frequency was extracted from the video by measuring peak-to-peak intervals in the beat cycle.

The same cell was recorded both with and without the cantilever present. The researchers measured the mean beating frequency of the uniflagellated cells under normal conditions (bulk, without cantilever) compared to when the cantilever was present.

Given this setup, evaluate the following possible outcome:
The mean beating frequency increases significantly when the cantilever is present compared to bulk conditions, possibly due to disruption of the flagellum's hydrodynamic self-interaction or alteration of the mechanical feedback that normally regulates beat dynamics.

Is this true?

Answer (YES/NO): NO